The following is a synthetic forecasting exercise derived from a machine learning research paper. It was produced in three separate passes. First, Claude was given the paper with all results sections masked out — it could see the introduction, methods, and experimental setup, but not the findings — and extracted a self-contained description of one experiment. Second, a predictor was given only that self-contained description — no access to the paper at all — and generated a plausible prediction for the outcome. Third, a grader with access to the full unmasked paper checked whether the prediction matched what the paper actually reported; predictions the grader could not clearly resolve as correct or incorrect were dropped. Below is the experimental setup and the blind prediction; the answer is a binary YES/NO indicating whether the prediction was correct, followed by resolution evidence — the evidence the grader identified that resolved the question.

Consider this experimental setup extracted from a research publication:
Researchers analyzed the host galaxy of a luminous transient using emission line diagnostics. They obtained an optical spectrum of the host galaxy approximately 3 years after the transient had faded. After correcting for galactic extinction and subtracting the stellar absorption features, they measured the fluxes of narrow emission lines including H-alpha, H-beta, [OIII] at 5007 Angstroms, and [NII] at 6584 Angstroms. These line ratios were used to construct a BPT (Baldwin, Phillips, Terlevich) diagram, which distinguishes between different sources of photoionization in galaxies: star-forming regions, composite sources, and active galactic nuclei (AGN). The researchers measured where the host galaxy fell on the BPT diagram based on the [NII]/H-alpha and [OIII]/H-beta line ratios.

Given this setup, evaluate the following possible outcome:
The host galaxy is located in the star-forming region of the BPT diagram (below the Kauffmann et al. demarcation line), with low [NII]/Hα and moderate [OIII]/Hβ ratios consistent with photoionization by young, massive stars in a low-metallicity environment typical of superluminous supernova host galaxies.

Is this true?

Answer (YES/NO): NO